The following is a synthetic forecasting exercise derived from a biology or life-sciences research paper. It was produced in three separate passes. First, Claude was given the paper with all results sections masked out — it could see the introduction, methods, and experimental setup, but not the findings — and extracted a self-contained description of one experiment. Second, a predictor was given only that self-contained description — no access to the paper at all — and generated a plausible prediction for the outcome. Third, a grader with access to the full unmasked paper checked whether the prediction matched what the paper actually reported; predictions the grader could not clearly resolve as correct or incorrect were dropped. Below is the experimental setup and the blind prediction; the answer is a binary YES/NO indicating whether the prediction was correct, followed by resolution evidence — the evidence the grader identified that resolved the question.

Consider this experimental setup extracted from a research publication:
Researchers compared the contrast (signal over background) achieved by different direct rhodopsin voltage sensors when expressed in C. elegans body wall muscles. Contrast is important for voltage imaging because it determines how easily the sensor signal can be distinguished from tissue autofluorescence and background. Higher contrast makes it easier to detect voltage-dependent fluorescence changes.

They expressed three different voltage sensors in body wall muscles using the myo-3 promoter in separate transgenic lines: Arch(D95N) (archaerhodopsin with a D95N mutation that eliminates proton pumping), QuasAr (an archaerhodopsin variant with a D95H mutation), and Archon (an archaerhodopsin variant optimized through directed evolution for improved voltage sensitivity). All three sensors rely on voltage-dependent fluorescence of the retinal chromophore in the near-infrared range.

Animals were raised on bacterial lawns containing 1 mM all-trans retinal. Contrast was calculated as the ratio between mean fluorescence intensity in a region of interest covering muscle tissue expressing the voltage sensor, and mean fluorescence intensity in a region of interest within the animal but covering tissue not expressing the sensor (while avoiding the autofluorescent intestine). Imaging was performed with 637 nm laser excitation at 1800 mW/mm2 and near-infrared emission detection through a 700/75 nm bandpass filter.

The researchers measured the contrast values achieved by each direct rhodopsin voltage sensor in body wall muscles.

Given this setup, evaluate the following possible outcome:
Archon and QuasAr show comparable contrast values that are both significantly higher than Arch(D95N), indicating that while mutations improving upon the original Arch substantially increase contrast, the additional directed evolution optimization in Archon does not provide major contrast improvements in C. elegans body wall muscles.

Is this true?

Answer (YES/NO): YES